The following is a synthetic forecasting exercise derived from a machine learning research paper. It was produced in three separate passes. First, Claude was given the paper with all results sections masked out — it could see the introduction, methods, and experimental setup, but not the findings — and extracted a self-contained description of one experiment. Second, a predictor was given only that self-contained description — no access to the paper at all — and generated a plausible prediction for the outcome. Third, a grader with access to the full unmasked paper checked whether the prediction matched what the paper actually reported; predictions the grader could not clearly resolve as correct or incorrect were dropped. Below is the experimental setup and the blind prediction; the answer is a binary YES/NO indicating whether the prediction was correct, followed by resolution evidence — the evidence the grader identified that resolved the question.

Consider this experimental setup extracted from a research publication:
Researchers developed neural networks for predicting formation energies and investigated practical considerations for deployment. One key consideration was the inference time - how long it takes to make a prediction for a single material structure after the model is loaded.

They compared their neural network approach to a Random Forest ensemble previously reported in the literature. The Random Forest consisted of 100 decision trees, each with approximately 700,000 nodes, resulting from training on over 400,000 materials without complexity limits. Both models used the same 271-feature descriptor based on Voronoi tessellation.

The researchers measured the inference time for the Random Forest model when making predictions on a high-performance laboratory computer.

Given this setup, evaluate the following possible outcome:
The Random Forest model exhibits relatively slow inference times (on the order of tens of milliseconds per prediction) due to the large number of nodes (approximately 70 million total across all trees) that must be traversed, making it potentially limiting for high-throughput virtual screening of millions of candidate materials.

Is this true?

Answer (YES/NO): NO